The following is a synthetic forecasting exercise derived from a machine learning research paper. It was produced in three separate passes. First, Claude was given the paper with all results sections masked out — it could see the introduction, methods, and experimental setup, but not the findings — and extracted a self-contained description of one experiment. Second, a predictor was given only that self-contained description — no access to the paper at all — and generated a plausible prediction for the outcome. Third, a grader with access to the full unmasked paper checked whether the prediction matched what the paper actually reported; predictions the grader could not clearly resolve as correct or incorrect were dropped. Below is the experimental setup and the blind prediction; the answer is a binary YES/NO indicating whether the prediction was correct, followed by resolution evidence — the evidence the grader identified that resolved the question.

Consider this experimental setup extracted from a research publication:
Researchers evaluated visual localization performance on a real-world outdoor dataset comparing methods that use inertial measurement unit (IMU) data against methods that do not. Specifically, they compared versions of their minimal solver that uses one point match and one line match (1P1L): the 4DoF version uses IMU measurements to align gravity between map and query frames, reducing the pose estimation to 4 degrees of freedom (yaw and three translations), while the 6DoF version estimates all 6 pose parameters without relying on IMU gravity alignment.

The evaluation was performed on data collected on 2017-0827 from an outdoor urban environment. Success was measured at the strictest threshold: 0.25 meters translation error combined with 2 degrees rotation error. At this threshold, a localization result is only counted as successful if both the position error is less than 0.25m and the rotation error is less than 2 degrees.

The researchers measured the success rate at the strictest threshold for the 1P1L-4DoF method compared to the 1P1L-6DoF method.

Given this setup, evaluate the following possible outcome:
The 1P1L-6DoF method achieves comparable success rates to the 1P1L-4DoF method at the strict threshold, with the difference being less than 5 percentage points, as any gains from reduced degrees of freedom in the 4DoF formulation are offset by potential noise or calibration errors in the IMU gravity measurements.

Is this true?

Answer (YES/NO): NO